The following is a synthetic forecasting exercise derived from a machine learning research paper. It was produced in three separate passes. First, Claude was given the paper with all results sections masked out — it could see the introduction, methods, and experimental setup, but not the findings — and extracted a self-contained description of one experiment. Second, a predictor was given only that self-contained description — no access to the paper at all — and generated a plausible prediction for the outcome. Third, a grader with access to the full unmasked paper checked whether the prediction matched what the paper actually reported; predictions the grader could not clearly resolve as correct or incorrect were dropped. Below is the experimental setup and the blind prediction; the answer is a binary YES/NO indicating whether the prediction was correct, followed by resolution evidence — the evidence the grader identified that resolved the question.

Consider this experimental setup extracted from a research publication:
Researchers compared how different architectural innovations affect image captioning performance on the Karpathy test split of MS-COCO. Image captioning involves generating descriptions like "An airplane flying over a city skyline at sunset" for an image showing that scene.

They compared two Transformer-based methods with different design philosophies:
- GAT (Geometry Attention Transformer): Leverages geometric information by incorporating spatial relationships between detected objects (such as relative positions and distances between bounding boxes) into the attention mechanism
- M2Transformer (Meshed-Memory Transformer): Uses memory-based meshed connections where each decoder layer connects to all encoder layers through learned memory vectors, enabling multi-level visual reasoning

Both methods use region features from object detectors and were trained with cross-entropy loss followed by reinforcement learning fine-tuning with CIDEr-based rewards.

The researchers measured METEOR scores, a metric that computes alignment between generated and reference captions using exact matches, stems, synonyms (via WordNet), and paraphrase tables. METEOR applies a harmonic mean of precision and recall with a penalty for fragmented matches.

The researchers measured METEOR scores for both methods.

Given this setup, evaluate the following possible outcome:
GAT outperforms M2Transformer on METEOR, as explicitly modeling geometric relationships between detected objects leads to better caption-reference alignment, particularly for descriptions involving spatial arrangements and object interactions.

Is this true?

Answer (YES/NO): NO